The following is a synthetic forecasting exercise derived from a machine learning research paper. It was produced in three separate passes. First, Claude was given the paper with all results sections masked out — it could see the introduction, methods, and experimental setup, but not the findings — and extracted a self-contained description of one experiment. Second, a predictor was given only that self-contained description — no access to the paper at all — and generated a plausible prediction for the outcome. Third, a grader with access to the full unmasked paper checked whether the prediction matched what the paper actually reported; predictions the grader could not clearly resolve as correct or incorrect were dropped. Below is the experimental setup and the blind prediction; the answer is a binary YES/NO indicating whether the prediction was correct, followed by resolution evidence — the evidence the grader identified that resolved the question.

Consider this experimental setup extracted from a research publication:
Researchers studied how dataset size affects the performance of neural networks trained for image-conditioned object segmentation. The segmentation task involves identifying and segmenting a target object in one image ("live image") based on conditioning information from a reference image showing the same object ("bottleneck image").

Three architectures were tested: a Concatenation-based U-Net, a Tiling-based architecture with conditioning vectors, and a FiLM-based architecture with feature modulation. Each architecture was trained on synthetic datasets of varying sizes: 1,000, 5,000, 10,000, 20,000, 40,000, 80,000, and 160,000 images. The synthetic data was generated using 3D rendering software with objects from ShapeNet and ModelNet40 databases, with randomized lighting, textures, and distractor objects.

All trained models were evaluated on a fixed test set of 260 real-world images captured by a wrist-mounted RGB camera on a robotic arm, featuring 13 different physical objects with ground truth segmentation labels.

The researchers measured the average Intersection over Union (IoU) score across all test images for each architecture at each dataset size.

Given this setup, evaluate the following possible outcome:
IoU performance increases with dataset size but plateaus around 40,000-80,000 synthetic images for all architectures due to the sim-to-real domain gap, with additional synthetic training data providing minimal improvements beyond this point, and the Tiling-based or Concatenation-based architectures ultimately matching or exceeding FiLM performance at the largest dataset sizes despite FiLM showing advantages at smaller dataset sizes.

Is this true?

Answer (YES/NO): NO